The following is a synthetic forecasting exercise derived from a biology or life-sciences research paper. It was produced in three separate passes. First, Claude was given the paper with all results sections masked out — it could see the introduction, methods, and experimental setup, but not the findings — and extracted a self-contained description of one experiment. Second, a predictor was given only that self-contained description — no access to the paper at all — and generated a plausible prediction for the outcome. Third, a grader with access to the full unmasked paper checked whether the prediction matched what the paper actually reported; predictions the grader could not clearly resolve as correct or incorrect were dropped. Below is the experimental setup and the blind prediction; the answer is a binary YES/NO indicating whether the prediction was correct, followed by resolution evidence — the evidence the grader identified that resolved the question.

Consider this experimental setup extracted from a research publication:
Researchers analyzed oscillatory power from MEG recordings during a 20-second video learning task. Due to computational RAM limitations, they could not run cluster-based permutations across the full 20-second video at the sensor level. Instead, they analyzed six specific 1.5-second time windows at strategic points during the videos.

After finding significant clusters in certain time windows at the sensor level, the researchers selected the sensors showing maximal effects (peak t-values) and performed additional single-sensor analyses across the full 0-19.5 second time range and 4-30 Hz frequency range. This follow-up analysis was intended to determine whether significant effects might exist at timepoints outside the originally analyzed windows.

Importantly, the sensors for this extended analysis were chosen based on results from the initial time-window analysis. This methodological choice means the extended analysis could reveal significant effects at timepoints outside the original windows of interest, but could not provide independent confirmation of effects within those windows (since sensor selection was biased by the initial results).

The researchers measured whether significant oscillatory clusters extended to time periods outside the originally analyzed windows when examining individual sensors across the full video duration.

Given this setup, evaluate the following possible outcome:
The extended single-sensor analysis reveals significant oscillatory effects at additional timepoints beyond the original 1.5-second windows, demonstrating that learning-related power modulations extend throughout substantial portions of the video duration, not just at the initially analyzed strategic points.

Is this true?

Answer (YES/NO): NO